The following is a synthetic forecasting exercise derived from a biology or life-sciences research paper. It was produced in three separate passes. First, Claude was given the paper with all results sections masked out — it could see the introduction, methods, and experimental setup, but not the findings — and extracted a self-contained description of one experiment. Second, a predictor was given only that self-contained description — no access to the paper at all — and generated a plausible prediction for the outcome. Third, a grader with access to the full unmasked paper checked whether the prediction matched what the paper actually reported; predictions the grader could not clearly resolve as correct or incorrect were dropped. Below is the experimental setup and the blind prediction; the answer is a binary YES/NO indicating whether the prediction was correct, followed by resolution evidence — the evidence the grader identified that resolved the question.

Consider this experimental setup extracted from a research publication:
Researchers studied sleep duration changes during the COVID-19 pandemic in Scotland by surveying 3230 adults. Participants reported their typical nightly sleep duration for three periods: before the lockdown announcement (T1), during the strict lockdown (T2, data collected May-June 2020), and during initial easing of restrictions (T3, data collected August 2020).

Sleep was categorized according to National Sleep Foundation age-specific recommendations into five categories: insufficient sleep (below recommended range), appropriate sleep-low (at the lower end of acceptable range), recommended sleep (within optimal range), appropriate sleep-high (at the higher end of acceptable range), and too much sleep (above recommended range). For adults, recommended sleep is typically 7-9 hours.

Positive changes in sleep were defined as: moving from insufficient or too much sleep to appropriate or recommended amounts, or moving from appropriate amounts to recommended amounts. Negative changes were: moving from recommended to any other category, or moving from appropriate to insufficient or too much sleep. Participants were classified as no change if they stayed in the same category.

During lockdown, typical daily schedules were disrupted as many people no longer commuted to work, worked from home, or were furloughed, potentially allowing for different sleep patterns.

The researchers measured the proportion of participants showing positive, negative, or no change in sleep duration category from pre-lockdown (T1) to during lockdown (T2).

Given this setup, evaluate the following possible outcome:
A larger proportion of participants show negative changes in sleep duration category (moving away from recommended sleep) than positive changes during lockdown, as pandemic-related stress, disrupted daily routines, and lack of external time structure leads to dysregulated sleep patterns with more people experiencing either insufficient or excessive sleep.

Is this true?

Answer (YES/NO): NO